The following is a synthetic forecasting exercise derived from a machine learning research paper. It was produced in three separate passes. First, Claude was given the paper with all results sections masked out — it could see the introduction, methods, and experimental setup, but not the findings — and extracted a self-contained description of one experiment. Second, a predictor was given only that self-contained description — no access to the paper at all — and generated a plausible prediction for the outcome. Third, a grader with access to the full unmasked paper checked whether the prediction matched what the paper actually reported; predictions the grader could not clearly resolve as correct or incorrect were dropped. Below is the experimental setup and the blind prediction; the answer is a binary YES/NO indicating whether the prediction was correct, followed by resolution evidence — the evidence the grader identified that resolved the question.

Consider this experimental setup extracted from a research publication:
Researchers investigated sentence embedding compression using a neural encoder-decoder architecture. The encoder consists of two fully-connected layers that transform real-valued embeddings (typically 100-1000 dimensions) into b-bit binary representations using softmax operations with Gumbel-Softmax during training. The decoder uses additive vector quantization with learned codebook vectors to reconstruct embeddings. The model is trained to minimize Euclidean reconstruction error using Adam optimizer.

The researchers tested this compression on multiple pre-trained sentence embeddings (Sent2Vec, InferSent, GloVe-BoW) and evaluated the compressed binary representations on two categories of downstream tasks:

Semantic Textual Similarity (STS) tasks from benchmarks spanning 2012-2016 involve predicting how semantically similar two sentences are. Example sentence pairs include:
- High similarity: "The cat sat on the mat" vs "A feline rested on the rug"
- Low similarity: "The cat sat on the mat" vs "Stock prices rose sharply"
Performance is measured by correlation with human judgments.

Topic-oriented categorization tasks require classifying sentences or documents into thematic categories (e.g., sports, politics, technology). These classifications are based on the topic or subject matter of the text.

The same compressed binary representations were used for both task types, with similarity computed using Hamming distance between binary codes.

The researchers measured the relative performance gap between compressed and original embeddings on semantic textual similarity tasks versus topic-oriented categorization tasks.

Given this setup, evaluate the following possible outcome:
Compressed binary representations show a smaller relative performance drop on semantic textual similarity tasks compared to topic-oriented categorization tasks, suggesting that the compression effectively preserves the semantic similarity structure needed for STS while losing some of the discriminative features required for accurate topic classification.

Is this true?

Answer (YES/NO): YES